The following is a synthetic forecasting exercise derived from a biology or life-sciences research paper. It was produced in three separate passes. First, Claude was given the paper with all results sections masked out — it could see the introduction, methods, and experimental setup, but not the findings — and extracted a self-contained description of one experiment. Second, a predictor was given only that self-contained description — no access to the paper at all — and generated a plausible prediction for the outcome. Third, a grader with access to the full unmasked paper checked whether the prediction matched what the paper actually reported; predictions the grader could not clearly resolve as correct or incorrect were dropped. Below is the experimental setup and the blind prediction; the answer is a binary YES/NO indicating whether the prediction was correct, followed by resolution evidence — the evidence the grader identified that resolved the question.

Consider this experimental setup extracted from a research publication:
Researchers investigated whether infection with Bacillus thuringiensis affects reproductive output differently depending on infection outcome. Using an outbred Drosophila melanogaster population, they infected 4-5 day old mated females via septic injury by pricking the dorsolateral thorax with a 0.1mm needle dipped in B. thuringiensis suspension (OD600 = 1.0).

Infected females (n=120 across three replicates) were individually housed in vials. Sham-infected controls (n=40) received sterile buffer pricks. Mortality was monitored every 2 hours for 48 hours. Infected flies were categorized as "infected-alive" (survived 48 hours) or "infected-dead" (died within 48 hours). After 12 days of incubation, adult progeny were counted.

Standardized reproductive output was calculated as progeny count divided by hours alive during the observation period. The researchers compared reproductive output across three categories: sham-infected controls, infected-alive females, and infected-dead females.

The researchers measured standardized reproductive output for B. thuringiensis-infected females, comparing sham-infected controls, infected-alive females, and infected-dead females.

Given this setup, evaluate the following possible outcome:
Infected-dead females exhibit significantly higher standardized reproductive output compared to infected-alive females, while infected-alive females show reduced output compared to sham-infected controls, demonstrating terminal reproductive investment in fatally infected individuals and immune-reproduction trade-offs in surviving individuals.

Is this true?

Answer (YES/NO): NO